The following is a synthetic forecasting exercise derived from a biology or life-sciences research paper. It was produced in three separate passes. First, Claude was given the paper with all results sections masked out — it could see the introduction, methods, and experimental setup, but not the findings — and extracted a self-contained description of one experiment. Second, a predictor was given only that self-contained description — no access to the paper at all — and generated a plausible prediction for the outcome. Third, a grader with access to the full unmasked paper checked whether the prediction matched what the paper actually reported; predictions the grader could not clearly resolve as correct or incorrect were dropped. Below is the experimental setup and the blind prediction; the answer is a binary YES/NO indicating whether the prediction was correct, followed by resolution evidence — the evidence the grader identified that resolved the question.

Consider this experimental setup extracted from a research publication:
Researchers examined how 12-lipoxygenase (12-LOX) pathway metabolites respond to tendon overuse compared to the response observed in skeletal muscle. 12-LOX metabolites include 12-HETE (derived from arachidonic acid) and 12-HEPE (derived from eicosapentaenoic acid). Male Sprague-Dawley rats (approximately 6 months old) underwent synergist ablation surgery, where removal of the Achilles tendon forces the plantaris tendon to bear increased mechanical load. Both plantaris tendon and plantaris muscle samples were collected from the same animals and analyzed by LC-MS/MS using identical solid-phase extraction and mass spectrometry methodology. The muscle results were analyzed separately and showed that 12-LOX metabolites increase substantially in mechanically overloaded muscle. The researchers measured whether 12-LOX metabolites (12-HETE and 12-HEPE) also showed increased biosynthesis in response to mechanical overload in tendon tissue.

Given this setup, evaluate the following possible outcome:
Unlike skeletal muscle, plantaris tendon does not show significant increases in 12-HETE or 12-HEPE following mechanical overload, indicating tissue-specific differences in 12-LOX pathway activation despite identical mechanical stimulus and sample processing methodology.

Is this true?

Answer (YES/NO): YES